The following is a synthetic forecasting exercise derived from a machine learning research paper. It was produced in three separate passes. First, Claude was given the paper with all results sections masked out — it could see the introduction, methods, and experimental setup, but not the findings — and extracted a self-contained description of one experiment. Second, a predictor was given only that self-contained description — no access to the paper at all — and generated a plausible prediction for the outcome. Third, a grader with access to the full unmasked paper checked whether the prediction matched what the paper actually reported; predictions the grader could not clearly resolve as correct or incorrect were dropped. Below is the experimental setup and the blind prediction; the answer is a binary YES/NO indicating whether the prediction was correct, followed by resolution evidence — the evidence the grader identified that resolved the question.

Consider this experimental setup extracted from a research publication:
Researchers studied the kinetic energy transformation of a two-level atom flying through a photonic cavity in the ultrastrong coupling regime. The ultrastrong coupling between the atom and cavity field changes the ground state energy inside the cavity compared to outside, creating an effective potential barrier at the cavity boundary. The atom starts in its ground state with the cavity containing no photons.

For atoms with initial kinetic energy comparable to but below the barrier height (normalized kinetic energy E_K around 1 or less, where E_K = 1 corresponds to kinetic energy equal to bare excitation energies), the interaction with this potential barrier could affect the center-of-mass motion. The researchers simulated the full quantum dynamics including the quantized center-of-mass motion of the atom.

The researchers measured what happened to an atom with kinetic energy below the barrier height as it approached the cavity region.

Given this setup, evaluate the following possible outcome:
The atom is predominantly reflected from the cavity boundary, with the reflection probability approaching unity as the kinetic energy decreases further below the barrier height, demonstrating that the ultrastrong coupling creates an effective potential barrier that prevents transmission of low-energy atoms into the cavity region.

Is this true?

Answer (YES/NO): YES